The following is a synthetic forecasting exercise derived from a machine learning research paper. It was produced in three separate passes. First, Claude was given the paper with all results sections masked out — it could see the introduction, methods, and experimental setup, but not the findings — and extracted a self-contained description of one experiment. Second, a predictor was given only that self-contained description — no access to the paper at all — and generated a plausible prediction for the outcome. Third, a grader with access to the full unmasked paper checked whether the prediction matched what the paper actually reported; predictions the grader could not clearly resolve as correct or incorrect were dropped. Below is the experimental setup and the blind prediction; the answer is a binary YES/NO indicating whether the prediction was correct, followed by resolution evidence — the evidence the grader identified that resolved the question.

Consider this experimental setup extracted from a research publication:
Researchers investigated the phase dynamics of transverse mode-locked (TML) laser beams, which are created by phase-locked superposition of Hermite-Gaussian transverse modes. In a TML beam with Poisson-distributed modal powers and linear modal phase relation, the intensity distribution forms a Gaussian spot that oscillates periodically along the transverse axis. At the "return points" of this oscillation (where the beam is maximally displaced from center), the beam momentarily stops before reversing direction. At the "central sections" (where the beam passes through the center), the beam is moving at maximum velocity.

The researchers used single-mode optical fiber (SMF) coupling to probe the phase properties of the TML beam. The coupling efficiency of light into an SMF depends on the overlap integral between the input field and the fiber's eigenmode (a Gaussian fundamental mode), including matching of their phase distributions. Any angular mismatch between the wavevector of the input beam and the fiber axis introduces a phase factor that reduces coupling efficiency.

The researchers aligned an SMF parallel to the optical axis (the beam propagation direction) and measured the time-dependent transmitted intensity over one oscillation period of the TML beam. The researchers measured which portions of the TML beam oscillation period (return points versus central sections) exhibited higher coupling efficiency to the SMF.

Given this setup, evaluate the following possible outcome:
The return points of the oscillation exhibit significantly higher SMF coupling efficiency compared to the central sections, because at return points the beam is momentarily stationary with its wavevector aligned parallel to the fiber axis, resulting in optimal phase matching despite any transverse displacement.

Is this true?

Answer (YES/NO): YES